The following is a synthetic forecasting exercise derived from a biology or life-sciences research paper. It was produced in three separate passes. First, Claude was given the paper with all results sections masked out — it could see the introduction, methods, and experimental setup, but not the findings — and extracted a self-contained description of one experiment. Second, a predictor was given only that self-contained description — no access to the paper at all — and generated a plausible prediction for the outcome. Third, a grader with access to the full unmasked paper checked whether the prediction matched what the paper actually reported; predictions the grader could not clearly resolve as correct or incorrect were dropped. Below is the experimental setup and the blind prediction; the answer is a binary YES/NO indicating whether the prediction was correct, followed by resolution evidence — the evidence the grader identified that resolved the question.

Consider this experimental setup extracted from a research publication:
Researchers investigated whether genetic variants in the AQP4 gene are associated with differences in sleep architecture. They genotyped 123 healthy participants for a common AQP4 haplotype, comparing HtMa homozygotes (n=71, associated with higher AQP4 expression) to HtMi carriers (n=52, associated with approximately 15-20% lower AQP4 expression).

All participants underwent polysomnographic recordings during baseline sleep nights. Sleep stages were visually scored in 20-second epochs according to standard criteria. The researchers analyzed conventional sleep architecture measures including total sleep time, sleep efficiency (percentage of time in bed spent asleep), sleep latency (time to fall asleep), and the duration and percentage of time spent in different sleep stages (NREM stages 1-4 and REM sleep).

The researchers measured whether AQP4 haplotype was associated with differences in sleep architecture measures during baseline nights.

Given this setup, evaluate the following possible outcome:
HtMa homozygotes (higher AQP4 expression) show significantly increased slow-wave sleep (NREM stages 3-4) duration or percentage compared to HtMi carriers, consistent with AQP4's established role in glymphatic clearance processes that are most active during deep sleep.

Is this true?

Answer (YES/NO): NO